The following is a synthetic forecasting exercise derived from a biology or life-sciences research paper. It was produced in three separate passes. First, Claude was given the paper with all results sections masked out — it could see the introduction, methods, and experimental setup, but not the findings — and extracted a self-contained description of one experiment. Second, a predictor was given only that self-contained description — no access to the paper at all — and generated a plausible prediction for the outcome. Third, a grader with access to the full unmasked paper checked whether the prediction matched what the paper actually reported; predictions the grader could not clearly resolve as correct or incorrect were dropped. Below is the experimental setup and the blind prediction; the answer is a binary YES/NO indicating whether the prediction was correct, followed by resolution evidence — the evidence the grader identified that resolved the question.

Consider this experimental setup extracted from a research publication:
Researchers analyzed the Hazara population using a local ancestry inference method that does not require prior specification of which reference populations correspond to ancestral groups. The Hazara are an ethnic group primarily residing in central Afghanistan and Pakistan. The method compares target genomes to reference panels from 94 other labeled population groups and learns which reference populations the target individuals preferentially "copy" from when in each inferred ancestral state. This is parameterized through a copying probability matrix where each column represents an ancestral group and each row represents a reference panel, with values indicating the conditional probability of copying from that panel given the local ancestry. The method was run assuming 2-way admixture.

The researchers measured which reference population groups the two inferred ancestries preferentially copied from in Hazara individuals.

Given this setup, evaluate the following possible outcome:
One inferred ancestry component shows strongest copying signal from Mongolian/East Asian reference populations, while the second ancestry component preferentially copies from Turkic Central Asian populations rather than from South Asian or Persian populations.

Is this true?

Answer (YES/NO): NO